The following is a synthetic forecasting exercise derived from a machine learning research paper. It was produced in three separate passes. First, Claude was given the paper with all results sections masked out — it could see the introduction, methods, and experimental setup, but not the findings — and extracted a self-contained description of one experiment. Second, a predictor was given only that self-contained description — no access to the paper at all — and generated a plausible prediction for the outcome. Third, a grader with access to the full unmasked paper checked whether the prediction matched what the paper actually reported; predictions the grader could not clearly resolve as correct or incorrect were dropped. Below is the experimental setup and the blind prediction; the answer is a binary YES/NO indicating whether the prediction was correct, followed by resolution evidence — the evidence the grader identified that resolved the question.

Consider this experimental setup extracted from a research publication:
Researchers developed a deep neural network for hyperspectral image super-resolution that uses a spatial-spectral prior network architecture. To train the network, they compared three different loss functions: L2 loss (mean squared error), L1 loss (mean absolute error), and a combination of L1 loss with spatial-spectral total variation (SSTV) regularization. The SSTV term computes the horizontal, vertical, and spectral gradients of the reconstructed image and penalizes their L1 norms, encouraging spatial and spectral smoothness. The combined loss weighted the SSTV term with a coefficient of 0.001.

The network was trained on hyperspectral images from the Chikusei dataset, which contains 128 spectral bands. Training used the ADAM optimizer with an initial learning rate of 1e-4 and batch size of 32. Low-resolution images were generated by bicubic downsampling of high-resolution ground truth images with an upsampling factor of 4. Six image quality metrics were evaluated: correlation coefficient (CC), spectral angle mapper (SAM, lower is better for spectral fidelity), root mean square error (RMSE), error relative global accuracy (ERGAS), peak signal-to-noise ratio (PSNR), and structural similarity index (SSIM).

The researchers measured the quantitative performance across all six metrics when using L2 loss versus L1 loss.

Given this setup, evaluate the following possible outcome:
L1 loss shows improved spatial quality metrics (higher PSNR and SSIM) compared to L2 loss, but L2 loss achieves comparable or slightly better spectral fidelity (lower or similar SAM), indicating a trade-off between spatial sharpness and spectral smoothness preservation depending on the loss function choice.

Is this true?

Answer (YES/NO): NO